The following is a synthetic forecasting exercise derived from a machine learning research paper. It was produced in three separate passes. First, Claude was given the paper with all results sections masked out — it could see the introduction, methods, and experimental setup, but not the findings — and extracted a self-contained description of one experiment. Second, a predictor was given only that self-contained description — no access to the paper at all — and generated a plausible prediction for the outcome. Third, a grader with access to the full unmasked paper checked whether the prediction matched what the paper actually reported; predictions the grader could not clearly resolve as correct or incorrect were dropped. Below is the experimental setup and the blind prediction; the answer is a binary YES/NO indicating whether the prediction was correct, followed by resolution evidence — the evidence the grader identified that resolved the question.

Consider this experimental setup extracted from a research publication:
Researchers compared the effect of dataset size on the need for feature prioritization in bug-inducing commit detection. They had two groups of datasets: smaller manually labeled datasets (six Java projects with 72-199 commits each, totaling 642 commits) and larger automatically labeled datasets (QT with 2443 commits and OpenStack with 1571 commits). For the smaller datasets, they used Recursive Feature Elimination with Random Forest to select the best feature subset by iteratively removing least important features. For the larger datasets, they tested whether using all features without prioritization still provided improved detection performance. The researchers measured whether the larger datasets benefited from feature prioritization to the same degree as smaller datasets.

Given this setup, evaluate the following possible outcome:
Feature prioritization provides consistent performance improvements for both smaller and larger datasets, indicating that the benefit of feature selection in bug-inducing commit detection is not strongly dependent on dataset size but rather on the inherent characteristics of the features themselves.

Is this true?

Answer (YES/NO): NO